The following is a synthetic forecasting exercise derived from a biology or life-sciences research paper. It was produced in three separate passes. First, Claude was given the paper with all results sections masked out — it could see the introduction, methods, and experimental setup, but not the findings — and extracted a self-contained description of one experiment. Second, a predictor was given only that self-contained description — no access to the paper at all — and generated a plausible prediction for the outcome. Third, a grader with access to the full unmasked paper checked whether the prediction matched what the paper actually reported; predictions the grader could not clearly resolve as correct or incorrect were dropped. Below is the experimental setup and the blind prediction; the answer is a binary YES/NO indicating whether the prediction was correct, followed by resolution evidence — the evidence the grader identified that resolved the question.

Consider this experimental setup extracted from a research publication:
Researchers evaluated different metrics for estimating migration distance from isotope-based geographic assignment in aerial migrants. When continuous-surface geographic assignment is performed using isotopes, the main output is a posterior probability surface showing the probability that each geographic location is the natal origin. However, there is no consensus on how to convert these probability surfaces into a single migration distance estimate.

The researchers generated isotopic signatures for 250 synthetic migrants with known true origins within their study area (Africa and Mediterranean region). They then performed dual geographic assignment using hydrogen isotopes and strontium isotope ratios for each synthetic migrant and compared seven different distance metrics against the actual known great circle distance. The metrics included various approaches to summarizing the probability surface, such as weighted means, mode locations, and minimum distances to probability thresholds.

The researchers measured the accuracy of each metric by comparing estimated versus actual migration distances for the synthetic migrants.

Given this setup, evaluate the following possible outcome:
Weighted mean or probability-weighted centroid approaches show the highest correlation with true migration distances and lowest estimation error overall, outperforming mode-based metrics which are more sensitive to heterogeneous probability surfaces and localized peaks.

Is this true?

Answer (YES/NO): NO